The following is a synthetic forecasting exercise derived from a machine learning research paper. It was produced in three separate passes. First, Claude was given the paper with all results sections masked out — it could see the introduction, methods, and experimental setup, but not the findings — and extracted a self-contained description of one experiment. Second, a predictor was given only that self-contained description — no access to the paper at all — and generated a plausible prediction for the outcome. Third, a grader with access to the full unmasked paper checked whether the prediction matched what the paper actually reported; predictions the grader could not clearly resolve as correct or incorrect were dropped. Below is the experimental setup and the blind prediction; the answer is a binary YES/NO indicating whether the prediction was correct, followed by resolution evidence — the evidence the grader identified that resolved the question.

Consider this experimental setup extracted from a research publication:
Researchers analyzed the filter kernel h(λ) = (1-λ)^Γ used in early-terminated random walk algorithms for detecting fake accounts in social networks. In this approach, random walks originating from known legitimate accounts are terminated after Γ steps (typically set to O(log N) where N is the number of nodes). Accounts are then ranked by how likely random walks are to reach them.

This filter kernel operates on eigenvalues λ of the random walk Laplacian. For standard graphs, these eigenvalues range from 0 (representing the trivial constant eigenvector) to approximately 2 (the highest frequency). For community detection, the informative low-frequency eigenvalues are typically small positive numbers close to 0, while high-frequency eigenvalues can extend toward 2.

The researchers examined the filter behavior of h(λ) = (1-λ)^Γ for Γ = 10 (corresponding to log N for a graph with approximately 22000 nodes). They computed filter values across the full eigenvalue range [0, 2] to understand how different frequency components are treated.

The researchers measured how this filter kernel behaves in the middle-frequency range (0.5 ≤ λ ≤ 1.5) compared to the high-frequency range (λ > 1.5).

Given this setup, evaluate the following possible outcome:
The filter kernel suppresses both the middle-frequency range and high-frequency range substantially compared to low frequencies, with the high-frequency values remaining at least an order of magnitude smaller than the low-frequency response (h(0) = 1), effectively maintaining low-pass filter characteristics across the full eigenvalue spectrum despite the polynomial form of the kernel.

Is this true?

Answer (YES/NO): NO